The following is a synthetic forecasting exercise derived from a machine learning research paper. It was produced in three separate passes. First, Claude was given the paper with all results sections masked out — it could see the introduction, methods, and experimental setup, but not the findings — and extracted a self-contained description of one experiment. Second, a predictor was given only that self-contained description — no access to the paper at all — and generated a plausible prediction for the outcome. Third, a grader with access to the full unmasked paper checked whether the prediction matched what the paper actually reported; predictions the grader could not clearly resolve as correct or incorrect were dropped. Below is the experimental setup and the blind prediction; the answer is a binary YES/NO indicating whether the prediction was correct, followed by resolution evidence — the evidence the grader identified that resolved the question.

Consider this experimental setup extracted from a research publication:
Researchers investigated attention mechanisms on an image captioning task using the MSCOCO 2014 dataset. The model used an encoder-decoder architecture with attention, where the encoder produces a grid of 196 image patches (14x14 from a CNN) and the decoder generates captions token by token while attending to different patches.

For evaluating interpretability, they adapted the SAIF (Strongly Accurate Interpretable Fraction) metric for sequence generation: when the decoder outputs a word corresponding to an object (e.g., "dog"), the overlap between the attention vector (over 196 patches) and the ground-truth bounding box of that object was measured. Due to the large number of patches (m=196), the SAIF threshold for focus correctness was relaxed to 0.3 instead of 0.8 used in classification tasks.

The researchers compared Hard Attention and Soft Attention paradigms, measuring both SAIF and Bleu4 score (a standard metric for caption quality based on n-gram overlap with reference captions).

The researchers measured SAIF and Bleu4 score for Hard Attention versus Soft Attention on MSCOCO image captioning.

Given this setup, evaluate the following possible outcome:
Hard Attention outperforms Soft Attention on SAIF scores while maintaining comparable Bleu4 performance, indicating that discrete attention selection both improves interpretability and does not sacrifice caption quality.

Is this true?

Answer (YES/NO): NO